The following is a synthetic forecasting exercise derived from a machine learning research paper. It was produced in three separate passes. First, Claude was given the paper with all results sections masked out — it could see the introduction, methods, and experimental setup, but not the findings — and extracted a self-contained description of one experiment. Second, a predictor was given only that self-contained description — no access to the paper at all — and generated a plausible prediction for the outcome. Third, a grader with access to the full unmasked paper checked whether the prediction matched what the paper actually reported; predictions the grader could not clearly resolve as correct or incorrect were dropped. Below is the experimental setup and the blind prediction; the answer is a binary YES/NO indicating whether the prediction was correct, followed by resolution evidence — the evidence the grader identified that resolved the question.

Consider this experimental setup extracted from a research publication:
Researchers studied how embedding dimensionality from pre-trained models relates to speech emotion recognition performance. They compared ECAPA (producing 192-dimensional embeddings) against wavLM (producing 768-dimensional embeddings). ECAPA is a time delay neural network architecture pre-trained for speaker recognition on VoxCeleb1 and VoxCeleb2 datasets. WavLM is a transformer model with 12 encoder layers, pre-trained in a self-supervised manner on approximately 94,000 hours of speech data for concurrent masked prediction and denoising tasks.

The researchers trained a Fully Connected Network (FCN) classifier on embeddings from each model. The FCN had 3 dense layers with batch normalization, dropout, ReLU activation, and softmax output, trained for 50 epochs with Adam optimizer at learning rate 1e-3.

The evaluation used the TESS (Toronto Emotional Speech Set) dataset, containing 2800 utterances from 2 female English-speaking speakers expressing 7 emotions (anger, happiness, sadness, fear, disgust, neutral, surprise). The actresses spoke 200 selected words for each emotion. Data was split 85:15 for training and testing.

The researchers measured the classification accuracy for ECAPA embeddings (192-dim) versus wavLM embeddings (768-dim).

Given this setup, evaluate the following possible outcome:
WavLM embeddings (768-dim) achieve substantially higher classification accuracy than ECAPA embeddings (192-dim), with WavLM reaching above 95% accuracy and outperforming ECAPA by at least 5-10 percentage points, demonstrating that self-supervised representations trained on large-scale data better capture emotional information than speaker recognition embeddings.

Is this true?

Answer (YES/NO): NO